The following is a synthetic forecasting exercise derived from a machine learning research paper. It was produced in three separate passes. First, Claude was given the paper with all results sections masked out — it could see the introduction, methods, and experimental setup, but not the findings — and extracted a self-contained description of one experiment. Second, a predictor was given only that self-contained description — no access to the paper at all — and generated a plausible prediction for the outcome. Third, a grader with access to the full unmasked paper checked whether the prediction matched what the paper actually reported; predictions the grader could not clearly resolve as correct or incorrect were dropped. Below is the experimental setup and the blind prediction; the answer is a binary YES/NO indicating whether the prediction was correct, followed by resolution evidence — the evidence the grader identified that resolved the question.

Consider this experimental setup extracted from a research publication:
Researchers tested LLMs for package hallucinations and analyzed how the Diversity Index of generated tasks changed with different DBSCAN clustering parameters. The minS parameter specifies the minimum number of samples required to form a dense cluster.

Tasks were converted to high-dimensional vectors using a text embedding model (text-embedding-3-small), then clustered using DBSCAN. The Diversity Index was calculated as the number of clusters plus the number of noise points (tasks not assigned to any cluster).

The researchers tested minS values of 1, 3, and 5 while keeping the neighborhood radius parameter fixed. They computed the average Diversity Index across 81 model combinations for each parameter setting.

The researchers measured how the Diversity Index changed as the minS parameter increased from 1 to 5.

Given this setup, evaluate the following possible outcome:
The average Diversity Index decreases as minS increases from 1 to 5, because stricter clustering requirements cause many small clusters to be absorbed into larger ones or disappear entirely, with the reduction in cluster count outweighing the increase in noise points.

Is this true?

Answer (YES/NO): NO